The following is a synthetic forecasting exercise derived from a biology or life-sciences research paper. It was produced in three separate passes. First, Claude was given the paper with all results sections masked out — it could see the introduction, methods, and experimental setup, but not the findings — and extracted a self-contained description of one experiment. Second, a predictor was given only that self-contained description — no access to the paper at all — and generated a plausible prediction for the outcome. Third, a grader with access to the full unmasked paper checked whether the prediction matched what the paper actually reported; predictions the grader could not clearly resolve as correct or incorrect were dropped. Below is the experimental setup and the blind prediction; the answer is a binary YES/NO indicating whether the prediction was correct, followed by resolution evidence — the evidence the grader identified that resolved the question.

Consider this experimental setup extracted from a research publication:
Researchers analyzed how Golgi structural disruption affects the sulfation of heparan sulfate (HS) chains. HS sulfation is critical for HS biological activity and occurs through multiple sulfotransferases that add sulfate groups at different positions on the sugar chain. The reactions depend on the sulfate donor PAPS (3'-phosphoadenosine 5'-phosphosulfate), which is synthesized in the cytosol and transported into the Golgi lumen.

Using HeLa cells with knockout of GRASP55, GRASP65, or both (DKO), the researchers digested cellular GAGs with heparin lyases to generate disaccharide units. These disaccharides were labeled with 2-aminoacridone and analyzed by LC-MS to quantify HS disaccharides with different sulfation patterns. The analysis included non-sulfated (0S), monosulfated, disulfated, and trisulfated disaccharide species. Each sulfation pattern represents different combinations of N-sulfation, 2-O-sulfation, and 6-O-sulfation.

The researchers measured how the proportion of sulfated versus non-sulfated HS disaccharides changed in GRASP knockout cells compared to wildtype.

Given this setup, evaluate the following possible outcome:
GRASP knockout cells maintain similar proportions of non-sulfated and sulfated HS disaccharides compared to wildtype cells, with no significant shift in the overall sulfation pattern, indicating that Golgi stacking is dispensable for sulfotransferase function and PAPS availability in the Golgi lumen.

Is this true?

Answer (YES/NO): NO